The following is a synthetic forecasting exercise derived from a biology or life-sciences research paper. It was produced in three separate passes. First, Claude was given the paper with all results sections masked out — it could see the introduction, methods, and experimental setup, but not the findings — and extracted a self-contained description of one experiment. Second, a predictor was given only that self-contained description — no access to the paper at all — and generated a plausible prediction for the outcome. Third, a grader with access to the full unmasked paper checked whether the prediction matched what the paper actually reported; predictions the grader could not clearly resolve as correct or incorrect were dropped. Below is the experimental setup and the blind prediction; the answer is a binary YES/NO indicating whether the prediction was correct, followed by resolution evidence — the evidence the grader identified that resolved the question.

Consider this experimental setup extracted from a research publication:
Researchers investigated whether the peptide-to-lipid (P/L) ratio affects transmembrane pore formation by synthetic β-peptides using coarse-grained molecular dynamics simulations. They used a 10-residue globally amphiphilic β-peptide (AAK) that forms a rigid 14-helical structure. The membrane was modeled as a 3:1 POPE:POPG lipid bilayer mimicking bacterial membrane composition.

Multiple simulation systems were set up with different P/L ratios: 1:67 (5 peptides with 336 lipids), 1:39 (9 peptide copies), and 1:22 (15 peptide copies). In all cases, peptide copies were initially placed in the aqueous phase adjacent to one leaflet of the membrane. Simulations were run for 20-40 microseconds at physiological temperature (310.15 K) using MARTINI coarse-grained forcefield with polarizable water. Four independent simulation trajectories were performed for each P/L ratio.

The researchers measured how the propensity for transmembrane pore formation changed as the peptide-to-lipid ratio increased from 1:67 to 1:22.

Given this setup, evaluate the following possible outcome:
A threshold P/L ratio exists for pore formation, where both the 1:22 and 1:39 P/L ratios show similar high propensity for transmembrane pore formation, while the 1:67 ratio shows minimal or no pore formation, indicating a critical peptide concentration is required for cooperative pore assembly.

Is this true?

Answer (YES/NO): NO